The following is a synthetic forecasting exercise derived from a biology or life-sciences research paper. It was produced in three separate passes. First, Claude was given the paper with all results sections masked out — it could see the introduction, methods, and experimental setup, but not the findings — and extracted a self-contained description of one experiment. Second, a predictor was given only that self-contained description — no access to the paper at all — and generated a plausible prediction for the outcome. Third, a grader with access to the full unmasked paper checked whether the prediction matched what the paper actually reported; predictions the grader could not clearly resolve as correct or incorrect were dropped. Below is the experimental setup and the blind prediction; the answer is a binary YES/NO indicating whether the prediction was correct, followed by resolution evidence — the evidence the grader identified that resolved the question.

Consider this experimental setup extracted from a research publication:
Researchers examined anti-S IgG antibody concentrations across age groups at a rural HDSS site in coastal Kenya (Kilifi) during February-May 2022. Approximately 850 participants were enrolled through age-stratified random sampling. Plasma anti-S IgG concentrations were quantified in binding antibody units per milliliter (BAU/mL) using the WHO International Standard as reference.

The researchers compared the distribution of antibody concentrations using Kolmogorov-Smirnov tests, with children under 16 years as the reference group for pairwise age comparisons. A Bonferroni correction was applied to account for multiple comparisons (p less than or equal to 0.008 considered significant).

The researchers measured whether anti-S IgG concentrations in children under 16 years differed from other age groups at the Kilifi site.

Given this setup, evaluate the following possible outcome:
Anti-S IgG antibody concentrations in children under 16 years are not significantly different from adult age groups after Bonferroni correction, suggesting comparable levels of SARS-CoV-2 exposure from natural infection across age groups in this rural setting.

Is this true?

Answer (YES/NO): NO